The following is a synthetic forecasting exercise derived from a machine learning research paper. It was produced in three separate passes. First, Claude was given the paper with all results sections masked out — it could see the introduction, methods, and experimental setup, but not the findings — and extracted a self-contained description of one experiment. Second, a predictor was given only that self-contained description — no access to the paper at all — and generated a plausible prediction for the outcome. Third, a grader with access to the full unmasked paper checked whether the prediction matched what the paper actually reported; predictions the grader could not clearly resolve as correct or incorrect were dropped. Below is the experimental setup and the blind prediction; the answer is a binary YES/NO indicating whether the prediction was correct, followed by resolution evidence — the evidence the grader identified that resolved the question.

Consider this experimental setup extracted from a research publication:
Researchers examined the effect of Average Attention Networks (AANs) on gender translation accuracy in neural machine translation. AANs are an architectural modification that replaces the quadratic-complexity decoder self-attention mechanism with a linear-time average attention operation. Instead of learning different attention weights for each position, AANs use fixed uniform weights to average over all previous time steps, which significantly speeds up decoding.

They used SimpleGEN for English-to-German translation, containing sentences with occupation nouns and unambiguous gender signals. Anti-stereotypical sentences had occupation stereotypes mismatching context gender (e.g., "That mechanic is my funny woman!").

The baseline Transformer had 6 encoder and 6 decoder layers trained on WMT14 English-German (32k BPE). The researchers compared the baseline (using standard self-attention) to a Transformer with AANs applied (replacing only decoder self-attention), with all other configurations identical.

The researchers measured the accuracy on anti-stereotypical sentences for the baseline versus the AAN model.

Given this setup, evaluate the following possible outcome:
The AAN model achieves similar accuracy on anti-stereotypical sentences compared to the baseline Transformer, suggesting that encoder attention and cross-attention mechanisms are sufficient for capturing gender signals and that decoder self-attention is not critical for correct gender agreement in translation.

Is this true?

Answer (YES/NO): NO